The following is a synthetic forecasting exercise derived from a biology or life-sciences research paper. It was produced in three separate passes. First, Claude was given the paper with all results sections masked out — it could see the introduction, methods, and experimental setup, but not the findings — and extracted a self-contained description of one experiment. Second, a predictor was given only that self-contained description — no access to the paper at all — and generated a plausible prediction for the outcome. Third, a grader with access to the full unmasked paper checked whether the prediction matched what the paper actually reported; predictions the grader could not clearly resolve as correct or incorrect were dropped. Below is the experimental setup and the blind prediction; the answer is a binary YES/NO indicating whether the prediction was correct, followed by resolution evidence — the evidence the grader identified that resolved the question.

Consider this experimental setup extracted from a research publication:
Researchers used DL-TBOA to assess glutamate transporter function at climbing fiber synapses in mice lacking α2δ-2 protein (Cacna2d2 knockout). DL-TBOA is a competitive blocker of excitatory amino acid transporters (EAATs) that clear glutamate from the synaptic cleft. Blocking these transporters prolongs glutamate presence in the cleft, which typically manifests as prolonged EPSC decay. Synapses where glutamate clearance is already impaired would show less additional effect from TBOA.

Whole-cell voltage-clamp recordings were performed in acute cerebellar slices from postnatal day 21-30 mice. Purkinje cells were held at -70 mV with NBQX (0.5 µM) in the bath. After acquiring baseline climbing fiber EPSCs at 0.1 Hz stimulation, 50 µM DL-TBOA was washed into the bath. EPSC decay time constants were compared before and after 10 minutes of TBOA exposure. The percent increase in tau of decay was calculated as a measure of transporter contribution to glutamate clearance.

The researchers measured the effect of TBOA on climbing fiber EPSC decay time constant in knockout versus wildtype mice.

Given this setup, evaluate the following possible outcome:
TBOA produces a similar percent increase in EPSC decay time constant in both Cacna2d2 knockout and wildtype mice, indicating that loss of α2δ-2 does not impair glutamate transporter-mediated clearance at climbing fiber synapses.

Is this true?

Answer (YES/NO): NO